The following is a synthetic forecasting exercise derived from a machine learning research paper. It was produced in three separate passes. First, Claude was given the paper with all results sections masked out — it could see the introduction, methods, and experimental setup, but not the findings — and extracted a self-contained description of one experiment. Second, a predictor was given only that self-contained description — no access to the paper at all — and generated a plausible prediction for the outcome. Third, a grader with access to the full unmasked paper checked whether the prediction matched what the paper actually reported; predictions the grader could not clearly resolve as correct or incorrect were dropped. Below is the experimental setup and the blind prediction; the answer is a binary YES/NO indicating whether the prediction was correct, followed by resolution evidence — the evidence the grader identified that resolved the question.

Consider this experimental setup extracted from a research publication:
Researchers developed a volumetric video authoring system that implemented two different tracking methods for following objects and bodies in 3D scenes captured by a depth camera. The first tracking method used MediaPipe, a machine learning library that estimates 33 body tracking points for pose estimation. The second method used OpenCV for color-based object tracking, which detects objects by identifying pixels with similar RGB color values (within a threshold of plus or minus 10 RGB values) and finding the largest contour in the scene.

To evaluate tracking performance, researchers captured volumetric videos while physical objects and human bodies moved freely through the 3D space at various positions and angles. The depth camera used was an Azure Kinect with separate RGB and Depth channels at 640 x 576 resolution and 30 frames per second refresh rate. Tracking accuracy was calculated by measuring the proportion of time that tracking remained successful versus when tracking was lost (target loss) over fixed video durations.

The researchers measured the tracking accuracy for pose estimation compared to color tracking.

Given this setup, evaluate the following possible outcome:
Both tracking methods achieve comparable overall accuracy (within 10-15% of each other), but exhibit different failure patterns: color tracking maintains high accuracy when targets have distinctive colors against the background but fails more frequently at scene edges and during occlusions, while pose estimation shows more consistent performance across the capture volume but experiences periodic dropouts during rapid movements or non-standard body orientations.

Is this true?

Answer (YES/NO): NO